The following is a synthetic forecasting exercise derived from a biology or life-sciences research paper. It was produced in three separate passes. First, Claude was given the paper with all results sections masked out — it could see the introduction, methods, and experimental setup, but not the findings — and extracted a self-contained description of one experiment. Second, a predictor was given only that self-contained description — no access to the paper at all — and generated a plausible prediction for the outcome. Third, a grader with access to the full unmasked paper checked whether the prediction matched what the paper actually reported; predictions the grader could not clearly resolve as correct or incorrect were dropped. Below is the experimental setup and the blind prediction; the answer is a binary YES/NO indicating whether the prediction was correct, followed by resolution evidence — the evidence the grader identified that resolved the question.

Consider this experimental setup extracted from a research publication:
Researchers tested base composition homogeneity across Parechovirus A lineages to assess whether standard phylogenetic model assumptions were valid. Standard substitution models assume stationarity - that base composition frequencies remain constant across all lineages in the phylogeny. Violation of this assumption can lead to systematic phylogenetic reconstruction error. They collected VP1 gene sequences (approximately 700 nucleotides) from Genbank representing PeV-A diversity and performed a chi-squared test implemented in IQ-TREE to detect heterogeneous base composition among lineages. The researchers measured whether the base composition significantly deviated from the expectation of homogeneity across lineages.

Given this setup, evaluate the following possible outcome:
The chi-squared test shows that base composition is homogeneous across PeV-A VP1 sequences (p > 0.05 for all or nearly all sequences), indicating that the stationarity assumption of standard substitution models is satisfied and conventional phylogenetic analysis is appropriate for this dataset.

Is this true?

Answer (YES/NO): NO